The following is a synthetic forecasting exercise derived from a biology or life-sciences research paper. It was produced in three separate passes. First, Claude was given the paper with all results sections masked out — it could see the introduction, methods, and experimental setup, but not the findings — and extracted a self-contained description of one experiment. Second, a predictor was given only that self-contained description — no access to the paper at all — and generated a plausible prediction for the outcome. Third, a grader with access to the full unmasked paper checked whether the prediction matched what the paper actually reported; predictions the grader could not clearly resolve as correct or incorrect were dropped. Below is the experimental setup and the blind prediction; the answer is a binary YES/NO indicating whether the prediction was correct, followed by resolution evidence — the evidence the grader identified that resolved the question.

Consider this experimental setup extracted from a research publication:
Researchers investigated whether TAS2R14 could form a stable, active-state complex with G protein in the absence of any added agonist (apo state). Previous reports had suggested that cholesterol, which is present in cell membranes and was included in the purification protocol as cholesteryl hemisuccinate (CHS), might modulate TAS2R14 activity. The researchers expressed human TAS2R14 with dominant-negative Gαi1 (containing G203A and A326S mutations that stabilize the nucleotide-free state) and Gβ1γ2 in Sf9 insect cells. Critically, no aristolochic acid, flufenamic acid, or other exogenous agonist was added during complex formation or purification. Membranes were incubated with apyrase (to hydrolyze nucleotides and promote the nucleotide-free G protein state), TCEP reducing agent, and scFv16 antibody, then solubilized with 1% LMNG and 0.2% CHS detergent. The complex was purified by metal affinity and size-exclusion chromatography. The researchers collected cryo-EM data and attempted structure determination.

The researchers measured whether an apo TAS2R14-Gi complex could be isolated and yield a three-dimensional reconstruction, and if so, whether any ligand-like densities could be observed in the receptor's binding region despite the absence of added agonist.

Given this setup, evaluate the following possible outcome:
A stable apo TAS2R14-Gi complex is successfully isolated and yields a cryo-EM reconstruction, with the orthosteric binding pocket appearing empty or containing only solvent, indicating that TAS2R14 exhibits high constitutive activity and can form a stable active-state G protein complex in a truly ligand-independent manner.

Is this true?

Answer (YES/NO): NO